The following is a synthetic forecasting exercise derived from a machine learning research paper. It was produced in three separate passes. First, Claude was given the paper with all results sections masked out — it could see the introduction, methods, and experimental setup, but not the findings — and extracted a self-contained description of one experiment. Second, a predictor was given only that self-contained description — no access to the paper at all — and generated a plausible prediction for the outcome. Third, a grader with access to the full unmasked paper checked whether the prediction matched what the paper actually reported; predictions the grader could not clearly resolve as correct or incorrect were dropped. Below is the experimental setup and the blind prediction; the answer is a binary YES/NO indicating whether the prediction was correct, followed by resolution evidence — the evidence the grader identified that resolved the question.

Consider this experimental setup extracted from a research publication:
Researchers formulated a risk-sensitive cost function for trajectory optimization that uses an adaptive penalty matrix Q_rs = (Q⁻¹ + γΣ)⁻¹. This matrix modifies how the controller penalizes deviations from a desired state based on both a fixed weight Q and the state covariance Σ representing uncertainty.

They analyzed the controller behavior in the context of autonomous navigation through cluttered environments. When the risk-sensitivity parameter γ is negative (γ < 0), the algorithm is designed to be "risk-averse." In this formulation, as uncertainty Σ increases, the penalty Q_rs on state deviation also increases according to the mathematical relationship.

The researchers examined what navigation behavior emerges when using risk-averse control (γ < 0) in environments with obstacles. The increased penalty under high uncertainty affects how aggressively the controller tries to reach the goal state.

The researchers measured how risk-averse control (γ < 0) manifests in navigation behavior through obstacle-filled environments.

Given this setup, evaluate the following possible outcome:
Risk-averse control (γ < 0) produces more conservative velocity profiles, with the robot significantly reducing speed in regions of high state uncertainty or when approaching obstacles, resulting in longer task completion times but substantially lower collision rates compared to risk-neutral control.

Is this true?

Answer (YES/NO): NO